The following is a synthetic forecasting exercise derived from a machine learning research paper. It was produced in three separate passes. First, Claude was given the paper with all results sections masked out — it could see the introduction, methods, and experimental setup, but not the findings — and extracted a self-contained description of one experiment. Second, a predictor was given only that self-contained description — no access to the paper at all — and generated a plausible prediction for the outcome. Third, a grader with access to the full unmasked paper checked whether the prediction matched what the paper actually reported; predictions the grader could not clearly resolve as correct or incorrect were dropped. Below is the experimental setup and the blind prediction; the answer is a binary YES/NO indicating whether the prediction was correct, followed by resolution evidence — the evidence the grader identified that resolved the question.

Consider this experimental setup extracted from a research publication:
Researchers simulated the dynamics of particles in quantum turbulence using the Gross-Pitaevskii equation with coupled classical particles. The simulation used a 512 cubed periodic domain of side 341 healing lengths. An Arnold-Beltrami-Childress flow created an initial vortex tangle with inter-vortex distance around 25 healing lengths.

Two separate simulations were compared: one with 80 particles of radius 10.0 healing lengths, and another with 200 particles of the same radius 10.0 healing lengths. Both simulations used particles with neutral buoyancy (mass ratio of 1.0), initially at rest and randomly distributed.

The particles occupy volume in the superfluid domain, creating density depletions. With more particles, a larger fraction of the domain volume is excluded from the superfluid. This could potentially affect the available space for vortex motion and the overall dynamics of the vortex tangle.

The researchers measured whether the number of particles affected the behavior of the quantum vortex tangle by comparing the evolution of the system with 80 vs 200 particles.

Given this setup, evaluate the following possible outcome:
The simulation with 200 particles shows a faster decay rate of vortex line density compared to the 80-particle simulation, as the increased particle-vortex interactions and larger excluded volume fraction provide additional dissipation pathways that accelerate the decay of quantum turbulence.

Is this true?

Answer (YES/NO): NO